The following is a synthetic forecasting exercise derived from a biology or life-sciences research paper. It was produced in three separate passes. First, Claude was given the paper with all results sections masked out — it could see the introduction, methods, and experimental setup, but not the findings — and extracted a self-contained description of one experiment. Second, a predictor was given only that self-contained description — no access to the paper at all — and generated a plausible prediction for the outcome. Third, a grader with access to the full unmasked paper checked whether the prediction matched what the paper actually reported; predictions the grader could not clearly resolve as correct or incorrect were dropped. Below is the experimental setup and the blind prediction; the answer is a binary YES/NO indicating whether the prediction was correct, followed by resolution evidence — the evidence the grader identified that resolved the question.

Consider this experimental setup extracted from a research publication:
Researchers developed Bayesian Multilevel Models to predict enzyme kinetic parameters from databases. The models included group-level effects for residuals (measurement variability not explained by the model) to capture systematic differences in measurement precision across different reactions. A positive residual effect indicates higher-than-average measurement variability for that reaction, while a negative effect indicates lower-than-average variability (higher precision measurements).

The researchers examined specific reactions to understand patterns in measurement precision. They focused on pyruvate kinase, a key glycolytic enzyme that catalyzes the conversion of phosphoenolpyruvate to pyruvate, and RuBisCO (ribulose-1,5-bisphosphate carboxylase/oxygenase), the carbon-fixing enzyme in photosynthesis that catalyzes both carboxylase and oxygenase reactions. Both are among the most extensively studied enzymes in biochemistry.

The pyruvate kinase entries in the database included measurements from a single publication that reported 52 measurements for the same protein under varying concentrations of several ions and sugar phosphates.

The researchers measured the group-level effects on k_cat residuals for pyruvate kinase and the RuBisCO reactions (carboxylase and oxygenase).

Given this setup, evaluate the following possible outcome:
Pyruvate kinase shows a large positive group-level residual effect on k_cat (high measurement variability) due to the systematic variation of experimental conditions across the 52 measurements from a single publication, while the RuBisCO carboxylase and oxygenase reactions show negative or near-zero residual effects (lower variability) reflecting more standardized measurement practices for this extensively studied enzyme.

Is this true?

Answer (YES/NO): YES